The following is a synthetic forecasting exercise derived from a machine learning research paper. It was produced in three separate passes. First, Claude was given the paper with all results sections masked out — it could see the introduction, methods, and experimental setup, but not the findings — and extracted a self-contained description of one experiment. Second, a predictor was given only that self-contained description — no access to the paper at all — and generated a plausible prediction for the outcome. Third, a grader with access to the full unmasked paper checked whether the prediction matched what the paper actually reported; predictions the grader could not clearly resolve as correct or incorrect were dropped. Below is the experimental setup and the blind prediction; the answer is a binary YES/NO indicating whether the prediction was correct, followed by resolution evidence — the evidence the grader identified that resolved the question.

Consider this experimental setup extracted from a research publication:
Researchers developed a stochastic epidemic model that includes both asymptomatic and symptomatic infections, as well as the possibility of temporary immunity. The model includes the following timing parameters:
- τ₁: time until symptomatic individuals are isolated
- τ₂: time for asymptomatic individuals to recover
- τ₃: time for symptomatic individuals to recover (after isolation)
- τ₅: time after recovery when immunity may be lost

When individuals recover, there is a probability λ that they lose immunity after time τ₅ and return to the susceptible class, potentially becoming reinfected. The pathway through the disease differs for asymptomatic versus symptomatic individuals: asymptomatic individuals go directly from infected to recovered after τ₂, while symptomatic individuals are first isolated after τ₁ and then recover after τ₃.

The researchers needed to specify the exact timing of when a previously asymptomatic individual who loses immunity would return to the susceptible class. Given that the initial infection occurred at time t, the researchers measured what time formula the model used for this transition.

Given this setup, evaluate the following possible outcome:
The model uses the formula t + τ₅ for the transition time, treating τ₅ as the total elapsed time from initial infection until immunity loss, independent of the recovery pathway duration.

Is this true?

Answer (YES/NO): NO